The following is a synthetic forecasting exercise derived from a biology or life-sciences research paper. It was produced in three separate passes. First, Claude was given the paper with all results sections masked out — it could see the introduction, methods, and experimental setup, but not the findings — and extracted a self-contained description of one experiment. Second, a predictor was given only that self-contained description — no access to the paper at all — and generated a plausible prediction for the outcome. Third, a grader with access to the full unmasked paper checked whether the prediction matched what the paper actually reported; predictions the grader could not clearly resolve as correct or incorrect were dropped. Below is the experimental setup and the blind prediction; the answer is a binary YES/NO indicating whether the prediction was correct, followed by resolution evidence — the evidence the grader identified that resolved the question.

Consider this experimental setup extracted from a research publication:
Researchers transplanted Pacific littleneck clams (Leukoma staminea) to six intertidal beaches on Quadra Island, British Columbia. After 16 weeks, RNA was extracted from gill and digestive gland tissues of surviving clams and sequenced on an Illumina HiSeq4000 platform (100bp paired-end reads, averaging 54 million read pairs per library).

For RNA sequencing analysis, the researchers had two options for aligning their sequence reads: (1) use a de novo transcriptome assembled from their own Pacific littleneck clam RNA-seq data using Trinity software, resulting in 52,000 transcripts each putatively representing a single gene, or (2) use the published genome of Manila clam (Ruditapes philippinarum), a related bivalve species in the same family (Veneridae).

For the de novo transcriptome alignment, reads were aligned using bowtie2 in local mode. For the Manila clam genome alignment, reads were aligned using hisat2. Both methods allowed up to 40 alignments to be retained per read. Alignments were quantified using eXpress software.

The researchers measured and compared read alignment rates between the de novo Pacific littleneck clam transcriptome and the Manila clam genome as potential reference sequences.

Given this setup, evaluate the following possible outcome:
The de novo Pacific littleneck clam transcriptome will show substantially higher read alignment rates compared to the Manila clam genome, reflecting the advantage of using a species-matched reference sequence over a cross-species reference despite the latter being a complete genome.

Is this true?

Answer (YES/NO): YES